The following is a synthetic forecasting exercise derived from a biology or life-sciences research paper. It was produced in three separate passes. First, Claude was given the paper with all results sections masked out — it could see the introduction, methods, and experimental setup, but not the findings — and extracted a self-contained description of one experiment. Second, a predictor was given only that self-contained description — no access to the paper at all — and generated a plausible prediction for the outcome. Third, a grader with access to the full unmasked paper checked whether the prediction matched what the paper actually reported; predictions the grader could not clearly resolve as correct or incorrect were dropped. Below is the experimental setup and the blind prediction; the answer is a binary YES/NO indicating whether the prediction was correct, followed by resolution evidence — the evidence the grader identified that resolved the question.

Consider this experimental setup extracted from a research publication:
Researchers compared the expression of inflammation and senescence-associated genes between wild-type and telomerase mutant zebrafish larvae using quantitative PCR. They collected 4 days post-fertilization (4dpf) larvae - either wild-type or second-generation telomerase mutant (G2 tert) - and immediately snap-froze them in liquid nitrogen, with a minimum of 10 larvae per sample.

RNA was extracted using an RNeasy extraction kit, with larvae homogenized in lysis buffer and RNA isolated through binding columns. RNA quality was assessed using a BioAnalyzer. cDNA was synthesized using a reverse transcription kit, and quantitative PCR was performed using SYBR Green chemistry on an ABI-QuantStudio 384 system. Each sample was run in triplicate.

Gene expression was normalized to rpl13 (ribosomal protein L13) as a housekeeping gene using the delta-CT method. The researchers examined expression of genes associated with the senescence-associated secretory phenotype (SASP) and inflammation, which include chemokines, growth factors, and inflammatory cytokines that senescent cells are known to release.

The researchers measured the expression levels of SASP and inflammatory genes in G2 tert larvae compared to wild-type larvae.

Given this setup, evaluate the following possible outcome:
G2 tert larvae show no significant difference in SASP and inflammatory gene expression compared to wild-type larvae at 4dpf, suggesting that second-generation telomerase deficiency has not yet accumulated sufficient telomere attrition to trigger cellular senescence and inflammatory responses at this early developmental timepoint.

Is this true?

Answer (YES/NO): NO